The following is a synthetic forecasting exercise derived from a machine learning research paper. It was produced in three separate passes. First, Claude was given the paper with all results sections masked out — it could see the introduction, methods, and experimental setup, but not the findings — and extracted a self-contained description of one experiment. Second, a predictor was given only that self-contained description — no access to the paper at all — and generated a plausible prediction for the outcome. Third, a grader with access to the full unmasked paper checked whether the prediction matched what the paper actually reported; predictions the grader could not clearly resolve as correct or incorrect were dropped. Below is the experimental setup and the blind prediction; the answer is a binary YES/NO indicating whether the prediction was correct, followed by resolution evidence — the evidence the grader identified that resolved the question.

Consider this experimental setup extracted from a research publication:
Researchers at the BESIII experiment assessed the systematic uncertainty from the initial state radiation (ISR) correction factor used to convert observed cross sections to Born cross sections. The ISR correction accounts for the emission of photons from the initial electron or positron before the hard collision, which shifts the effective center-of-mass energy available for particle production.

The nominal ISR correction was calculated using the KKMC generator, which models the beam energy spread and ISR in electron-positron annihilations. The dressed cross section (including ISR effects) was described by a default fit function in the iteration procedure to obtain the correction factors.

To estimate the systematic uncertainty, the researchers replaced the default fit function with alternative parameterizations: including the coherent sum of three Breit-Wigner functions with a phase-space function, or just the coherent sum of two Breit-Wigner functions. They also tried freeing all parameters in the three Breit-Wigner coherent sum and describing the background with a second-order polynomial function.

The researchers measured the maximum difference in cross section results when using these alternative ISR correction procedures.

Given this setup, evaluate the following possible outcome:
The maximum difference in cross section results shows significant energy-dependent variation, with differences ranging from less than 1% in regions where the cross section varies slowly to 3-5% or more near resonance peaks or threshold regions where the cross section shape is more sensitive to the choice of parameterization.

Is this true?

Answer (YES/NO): NO